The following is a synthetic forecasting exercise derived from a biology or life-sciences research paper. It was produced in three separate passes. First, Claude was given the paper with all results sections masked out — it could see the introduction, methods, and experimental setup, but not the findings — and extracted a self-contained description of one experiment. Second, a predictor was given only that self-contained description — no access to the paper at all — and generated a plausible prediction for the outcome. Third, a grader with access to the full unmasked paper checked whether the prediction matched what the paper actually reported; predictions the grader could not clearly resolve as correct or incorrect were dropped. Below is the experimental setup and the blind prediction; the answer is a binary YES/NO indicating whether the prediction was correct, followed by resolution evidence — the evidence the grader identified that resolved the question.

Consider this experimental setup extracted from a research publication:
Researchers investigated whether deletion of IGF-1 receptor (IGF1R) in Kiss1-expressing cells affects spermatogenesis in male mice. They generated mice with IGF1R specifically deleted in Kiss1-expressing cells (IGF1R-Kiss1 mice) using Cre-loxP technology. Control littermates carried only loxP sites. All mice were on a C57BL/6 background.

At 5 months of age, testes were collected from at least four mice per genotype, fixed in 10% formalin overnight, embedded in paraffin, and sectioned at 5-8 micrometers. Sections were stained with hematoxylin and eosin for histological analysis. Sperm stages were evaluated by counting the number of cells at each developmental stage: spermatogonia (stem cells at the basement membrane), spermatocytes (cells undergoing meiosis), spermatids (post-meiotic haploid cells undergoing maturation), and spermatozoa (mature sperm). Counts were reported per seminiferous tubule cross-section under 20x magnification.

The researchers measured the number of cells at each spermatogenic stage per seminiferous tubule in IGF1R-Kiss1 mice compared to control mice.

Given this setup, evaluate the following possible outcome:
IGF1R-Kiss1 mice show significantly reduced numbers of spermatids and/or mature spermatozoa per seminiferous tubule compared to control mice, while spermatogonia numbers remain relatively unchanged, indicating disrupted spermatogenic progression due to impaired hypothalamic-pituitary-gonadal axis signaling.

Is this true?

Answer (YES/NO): YES